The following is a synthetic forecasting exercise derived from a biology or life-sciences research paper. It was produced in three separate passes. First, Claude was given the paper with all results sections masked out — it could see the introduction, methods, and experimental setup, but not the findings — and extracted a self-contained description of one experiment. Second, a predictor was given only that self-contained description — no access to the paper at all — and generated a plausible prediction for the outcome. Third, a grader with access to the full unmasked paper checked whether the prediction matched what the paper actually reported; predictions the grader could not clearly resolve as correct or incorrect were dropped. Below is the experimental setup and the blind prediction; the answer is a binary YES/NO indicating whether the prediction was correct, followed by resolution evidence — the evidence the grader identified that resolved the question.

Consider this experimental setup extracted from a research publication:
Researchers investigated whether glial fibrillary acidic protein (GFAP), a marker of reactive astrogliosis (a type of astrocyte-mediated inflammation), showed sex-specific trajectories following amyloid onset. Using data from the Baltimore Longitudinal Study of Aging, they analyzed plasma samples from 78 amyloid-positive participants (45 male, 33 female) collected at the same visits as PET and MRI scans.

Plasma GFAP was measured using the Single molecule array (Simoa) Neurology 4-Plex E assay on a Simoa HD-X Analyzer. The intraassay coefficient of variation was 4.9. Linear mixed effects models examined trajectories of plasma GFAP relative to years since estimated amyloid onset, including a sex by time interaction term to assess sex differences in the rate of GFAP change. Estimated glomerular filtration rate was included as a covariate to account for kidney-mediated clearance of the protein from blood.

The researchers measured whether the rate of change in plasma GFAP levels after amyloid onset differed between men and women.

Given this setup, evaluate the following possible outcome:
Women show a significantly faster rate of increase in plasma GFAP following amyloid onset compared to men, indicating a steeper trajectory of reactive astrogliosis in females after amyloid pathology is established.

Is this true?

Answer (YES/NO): NO